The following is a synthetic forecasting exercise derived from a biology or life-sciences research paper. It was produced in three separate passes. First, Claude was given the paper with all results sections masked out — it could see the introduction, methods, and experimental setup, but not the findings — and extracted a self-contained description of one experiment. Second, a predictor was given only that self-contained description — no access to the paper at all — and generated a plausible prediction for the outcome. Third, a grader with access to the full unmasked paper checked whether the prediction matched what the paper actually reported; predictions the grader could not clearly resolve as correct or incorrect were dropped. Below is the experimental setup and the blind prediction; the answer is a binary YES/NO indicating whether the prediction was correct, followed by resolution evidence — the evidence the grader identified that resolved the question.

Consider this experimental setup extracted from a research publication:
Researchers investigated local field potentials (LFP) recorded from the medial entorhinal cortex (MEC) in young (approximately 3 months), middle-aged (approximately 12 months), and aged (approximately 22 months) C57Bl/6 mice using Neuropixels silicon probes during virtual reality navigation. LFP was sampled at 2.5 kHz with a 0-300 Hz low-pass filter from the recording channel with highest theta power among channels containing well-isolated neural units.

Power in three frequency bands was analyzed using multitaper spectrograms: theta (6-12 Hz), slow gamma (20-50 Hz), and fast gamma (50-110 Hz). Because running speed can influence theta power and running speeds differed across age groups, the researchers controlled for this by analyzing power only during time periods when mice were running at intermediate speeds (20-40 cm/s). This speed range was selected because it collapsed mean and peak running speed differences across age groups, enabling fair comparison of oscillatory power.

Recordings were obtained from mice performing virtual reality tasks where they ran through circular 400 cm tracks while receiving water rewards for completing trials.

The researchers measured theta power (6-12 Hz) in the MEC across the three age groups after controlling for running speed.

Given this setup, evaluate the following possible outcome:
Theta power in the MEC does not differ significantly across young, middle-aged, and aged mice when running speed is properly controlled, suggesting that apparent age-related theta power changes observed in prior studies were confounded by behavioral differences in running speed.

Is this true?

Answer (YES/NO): NO